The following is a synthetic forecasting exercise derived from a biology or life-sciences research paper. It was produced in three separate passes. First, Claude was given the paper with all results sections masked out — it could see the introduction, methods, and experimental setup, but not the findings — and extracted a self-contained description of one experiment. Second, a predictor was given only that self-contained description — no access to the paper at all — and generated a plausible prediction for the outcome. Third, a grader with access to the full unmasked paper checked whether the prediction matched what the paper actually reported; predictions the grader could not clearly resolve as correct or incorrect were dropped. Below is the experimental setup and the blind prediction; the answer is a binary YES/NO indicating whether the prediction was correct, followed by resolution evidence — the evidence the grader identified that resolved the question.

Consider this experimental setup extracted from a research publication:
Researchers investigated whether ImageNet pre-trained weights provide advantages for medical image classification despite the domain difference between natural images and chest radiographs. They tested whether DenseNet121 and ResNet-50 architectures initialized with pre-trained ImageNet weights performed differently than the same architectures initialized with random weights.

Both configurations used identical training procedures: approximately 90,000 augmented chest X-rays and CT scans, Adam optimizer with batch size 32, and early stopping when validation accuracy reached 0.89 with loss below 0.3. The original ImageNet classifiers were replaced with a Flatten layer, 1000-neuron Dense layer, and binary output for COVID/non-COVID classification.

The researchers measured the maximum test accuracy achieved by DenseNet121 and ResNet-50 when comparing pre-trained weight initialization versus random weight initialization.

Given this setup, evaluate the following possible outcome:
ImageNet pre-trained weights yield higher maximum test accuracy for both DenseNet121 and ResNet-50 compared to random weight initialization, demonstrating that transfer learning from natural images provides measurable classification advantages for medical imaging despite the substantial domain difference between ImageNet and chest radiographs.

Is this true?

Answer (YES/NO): NO